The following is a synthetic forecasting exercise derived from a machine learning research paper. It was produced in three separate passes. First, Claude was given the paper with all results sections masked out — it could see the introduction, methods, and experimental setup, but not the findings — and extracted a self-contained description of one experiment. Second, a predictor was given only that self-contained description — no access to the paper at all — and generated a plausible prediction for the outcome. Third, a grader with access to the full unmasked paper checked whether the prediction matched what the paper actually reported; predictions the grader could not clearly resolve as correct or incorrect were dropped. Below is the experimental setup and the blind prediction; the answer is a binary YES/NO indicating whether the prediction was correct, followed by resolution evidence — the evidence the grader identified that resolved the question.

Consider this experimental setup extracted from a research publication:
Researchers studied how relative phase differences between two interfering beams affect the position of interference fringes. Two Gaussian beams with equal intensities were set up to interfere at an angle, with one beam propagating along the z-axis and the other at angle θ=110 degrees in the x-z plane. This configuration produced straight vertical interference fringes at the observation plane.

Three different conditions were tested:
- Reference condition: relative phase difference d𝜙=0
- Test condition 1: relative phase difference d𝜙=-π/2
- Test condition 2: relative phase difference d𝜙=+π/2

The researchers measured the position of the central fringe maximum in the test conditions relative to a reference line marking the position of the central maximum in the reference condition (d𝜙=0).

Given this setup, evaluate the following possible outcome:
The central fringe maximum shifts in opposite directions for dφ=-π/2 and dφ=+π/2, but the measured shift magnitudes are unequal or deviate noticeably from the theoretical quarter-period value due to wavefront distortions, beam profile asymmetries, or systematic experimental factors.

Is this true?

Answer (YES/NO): NO